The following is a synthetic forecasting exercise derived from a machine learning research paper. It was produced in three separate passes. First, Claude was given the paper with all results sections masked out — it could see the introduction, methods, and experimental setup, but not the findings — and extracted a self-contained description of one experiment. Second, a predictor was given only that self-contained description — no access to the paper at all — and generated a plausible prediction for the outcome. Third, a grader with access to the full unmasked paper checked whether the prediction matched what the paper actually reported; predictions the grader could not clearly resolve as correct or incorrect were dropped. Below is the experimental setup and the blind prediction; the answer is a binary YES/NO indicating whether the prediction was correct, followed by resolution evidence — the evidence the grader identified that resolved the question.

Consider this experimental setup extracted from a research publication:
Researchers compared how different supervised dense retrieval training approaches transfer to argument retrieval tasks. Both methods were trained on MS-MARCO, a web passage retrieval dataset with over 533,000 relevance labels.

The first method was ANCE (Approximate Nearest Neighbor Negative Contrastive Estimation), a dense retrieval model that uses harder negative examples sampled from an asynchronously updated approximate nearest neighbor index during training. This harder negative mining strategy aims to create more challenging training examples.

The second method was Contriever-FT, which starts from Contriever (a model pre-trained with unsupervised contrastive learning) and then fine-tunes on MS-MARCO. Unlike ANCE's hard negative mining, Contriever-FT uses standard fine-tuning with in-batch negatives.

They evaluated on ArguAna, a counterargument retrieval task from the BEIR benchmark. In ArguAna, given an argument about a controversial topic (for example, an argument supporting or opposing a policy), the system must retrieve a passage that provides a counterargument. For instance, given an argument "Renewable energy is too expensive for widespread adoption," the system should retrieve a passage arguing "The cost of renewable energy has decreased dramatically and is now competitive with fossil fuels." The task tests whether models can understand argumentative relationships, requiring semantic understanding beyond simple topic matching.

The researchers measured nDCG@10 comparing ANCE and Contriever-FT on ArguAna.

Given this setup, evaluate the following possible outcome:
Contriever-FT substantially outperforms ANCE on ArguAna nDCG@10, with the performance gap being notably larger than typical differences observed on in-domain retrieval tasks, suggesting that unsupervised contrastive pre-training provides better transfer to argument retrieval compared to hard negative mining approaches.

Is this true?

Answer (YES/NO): NO